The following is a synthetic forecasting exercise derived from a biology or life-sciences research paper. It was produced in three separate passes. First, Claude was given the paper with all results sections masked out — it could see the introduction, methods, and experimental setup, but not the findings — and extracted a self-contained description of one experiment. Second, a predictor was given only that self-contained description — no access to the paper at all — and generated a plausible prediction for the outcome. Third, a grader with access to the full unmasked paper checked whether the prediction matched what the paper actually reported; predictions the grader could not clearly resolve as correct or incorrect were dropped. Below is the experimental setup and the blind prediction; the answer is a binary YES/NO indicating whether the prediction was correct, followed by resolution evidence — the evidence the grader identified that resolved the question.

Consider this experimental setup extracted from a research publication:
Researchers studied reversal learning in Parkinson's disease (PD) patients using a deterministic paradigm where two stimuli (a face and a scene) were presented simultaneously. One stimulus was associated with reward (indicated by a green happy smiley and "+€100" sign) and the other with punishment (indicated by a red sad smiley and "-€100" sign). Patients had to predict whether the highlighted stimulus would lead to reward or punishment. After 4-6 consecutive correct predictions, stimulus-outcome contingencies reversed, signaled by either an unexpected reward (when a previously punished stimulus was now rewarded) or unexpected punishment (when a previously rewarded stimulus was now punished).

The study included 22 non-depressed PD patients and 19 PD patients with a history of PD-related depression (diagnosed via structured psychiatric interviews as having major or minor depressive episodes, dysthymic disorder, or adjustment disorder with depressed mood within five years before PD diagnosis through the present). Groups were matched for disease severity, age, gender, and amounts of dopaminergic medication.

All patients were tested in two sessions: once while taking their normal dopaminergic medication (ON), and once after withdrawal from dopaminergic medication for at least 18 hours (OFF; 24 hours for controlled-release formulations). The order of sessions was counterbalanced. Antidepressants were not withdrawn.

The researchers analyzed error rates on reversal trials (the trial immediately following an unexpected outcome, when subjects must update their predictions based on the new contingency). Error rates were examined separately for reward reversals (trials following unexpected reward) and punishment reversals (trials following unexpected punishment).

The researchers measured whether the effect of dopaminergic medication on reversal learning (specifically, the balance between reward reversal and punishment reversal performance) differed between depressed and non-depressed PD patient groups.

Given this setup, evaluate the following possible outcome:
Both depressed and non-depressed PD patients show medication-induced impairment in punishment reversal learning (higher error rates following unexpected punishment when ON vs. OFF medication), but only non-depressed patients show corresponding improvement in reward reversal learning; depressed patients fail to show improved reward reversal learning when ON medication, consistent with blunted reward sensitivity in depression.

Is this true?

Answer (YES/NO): NO